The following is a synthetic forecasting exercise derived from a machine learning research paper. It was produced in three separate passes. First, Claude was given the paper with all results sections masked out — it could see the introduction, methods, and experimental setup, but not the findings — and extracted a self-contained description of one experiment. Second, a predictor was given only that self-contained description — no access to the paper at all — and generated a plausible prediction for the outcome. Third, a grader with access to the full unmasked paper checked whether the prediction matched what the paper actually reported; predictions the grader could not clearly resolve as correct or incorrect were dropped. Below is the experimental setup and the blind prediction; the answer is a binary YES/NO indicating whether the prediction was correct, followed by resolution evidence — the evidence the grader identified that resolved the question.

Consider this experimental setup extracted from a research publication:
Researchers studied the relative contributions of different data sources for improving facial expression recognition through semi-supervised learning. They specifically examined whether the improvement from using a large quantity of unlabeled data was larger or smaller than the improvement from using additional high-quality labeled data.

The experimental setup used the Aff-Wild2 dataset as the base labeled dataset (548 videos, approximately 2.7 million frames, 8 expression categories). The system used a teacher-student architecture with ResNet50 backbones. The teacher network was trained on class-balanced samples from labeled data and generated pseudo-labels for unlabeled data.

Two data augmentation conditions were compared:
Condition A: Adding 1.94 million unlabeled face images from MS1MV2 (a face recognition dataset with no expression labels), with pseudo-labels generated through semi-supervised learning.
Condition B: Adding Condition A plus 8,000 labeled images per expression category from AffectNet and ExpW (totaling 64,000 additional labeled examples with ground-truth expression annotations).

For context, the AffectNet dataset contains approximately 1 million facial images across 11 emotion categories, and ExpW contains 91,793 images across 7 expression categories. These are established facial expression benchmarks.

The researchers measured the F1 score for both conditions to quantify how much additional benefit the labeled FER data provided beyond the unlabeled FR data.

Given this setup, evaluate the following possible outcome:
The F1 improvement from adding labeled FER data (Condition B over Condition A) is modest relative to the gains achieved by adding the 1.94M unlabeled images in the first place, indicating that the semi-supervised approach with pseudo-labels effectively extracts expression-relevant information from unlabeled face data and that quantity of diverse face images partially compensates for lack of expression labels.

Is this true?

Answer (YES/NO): YES